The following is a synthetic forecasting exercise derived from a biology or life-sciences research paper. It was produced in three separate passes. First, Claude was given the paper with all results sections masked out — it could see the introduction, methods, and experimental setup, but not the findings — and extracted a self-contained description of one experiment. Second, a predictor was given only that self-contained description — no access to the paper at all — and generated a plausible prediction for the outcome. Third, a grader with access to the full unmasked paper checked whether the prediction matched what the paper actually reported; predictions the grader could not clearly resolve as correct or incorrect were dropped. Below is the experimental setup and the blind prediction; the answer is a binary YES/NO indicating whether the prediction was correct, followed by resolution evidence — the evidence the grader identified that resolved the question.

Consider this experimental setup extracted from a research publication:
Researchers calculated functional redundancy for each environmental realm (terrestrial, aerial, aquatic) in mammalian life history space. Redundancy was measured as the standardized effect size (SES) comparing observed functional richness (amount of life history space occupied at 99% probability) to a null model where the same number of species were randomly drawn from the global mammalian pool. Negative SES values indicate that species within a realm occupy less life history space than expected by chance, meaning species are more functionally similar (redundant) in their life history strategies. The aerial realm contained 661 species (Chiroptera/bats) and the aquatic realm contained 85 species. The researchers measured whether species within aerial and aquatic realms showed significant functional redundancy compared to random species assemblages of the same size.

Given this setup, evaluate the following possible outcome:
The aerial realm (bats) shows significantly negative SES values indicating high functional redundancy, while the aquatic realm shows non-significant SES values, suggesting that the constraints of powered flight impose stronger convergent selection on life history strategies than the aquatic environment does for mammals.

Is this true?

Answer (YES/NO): NO